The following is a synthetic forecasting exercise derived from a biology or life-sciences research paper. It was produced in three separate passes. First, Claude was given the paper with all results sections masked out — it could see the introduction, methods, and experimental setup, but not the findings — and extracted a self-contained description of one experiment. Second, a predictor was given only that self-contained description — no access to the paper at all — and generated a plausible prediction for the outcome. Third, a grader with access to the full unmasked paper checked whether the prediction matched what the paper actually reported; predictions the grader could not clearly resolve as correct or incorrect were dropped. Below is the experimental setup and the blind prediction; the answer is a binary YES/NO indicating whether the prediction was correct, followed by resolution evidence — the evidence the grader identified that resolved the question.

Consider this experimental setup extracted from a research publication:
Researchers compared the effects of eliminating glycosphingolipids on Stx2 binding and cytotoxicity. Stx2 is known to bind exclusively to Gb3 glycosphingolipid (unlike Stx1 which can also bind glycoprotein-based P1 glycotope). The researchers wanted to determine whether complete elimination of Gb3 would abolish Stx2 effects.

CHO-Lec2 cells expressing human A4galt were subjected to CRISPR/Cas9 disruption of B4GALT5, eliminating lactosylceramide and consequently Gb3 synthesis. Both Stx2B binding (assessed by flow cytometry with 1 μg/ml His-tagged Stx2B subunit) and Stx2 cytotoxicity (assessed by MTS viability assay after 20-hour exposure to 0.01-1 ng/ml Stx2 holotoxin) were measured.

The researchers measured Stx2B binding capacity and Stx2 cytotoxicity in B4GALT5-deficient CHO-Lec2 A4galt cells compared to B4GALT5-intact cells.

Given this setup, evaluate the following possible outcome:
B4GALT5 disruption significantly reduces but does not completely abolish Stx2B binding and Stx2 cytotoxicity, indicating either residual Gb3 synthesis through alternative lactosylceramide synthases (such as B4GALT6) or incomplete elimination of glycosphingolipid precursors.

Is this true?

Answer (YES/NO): NO